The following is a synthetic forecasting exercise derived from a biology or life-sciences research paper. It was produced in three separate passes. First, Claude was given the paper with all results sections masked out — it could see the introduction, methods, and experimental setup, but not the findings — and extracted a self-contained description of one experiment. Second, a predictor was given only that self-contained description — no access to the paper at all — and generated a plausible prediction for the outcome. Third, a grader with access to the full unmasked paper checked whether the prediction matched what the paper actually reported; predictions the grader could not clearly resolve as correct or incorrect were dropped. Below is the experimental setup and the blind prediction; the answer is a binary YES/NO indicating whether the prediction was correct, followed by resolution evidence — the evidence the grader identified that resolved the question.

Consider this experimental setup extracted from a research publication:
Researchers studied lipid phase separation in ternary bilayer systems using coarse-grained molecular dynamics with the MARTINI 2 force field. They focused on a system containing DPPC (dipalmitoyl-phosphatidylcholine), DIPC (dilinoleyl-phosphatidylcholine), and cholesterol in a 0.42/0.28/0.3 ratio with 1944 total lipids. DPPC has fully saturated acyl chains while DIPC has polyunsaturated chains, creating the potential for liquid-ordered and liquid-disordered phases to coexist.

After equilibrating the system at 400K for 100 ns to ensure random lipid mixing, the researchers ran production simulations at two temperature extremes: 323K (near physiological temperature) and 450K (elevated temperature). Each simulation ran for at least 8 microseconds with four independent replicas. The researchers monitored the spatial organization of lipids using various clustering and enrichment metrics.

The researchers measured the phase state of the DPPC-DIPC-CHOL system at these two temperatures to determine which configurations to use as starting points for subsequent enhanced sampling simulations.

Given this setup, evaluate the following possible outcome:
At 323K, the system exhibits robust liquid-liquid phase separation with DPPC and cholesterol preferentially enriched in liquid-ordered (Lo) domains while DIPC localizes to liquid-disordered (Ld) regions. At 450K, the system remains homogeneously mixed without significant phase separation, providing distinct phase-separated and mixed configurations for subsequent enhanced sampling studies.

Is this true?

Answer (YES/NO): YES